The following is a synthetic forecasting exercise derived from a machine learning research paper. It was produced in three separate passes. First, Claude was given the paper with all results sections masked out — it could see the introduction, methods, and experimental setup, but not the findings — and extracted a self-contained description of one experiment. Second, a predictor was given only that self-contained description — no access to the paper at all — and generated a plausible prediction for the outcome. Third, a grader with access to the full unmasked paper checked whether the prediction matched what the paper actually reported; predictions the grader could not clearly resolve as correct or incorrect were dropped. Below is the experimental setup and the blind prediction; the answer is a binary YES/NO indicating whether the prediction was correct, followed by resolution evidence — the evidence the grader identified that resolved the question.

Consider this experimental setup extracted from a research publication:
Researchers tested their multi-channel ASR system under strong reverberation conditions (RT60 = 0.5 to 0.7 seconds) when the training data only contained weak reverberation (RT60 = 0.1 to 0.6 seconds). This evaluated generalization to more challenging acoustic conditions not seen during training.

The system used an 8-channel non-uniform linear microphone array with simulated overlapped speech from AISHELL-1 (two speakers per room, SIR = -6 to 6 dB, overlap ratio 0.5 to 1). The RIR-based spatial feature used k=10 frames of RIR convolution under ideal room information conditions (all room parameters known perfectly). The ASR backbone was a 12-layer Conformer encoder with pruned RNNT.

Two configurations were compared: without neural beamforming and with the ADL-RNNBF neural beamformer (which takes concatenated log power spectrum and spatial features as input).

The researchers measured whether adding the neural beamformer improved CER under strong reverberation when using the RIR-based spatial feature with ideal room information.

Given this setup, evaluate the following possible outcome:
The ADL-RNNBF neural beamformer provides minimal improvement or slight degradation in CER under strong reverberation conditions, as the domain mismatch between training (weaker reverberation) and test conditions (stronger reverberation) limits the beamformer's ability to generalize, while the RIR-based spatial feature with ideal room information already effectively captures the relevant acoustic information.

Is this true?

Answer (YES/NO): NO